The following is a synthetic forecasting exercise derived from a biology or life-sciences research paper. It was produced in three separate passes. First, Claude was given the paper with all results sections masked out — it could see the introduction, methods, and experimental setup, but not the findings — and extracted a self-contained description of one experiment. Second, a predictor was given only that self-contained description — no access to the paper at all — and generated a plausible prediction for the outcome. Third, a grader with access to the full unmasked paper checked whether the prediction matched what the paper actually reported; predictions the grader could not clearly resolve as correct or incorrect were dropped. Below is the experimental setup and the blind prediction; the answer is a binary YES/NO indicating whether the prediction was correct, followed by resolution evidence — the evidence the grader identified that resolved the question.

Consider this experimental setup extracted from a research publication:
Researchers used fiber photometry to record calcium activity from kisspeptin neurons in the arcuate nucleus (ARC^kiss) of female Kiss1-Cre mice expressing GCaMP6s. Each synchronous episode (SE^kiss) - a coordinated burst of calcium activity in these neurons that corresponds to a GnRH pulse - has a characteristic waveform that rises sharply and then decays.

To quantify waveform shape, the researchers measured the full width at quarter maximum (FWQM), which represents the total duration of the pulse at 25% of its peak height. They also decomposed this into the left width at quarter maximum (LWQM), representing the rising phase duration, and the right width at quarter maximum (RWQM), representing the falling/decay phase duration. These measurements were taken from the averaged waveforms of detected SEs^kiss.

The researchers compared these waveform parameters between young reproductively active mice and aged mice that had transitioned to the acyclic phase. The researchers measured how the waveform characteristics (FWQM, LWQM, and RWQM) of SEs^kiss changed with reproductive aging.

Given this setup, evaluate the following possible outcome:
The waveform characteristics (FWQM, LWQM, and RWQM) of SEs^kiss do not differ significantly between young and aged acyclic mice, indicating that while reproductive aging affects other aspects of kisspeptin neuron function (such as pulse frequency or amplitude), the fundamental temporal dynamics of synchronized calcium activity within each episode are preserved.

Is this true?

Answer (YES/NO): YES